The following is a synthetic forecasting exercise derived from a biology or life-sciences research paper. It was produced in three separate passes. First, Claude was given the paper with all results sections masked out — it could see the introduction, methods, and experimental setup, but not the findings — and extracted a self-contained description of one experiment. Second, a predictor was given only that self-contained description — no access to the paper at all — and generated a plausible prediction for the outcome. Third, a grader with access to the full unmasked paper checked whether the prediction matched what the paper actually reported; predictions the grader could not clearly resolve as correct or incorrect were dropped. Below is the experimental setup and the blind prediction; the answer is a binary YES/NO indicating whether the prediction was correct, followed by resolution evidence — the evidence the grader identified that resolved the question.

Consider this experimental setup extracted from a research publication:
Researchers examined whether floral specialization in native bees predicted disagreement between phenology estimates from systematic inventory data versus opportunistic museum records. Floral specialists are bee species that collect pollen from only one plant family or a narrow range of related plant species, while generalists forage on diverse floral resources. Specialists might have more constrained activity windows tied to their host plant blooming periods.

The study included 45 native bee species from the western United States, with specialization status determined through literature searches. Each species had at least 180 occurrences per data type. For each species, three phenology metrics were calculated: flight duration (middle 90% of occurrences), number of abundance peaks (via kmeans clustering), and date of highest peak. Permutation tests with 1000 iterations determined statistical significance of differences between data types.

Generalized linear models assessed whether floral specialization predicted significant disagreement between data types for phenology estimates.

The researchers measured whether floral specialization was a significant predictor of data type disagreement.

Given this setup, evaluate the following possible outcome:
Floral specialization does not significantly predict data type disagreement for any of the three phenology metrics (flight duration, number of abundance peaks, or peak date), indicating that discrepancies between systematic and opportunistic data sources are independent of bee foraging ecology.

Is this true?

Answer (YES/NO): NO